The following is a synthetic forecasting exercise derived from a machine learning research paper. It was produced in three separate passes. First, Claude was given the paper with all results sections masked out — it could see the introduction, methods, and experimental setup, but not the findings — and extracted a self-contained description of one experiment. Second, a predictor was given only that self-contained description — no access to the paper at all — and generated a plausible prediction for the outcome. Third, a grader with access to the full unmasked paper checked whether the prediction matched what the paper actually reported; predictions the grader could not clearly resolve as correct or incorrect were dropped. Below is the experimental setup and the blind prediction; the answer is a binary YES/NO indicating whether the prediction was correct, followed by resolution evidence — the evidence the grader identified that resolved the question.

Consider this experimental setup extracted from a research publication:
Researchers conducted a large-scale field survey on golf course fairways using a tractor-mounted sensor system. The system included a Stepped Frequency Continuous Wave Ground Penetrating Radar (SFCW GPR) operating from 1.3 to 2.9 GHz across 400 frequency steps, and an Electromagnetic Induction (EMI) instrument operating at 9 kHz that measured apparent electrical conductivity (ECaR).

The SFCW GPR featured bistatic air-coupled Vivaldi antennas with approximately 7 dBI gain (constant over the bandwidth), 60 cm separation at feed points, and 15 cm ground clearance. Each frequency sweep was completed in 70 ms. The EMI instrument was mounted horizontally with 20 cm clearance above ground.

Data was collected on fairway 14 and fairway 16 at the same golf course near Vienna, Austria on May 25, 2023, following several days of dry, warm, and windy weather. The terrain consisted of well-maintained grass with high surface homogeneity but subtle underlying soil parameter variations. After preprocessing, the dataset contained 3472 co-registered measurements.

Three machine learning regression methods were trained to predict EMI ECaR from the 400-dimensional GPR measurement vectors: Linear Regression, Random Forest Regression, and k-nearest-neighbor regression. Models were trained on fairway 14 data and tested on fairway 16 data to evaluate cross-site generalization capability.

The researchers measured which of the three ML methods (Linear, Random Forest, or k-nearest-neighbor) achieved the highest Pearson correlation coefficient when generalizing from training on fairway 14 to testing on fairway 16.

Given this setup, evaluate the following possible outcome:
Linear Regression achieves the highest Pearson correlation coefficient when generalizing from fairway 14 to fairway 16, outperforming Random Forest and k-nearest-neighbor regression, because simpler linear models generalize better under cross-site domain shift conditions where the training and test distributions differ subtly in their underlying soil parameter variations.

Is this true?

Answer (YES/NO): NO